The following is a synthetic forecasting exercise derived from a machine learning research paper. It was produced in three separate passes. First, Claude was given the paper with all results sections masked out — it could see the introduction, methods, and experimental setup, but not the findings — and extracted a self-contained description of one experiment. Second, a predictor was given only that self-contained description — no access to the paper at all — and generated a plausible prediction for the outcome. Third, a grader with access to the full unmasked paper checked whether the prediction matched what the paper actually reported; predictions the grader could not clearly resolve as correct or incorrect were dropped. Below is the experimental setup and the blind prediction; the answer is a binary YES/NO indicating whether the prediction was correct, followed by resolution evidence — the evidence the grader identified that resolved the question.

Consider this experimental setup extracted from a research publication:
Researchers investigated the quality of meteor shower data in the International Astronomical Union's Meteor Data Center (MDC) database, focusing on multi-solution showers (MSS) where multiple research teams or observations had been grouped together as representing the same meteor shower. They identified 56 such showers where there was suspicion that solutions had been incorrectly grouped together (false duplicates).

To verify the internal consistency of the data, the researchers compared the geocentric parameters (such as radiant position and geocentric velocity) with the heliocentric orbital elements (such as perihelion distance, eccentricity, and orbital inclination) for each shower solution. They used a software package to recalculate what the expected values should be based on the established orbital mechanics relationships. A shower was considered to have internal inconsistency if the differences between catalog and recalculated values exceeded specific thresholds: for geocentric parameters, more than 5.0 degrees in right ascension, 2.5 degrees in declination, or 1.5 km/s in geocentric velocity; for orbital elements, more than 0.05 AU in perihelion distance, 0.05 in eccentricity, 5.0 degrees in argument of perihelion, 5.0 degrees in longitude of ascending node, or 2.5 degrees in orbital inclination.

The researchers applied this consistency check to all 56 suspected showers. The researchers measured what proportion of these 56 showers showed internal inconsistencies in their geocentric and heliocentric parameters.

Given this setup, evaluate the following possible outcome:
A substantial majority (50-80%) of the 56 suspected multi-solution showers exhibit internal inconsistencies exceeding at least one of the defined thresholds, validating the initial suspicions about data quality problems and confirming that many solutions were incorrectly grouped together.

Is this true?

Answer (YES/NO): NO